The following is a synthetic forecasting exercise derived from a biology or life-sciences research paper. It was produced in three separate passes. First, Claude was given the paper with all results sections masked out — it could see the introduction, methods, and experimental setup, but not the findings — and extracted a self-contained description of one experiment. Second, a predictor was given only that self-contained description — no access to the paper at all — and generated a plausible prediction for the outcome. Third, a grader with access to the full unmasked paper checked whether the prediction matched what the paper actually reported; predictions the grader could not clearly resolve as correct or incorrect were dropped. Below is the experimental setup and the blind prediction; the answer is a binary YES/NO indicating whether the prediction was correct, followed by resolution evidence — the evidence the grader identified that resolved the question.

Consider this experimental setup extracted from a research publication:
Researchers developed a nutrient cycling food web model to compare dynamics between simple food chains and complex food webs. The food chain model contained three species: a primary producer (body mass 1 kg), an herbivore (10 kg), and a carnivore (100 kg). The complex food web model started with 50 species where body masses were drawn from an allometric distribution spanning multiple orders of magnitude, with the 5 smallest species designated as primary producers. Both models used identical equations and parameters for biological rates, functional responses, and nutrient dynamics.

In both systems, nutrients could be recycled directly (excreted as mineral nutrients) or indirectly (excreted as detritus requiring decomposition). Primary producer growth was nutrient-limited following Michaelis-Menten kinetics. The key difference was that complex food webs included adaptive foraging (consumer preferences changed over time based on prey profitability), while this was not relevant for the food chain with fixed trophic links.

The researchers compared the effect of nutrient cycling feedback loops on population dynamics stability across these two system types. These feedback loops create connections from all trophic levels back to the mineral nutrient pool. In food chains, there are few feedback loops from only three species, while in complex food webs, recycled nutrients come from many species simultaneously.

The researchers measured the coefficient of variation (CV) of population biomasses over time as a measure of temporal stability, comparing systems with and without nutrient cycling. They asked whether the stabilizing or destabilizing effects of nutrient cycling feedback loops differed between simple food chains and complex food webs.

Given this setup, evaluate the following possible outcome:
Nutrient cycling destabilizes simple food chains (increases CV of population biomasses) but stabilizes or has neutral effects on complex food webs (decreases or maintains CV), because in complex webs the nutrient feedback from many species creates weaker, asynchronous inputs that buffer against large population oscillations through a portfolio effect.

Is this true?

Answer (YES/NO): NO